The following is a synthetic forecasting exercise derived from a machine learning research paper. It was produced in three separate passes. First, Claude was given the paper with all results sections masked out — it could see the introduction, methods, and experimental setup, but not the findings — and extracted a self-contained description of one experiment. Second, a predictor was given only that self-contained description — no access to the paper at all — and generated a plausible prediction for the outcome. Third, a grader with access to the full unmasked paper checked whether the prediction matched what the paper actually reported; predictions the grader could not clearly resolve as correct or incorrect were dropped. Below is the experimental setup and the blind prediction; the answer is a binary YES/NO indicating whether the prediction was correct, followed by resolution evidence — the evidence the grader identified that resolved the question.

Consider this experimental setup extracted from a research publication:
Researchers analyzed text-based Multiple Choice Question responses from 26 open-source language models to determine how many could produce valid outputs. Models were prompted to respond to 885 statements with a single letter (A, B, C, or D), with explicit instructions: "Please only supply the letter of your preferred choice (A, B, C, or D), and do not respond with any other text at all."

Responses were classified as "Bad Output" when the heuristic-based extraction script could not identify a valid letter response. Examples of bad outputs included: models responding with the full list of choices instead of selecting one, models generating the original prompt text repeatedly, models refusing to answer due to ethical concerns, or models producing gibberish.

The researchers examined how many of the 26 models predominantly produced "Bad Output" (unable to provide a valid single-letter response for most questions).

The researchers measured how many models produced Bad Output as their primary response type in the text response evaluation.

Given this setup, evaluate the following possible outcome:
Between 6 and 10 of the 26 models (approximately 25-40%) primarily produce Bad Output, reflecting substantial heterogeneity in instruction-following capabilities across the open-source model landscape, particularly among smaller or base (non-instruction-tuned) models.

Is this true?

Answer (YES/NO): NO